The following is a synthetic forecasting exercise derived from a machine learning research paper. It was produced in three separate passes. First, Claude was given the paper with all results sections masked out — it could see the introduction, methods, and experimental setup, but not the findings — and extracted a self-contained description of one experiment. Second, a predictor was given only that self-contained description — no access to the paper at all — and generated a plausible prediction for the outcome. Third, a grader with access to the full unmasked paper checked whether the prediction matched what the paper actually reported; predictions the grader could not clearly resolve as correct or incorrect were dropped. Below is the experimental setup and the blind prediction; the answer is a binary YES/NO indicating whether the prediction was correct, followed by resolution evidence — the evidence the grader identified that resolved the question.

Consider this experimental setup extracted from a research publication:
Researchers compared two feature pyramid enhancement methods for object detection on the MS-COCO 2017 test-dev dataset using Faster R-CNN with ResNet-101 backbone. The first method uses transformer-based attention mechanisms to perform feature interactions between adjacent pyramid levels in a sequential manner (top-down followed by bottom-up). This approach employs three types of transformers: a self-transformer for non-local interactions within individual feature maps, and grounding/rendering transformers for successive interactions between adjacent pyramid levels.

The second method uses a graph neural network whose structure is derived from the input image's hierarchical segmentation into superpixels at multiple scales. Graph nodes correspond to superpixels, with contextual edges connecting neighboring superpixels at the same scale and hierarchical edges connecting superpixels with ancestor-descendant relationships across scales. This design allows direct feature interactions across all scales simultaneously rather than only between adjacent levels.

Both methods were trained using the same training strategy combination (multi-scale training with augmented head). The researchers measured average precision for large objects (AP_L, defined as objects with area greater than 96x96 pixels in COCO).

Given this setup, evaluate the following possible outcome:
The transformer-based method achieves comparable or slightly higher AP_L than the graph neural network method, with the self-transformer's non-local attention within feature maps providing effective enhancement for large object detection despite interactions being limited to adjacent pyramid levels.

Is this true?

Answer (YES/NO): YES